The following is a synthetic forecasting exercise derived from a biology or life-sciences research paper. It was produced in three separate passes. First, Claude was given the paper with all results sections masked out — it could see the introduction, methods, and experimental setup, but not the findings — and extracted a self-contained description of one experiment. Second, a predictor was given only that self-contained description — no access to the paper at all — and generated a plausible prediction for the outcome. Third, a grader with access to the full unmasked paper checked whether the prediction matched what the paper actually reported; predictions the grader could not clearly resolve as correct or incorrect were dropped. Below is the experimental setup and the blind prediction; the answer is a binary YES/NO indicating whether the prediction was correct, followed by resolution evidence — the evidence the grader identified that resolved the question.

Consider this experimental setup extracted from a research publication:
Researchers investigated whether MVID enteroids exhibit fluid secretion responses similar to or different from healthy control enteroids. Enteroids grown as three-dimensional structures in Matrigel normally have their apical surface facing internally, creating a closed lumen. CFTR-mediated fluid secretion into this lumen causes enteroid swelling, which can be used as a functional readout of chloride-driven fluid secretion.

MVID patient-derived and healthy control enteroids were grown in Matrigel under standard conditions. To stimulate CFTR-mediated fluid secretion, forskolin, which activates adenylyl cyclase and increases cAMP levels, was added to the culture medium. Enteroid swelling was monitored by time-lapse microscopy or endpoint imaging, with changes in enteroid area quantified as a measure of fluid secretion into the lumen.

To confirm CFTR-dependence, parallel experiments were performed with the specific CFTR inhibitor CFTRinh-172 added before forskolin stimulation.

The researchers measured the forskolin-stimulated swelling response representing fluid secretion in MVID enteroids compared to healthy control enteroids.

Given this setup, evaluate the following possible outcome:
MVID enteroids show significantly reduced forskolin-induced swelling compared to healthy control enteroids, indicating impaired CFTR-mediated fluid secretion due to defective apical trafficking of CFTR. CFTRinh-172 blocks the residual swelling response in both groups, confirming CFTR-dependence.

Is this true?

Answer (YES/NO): NO